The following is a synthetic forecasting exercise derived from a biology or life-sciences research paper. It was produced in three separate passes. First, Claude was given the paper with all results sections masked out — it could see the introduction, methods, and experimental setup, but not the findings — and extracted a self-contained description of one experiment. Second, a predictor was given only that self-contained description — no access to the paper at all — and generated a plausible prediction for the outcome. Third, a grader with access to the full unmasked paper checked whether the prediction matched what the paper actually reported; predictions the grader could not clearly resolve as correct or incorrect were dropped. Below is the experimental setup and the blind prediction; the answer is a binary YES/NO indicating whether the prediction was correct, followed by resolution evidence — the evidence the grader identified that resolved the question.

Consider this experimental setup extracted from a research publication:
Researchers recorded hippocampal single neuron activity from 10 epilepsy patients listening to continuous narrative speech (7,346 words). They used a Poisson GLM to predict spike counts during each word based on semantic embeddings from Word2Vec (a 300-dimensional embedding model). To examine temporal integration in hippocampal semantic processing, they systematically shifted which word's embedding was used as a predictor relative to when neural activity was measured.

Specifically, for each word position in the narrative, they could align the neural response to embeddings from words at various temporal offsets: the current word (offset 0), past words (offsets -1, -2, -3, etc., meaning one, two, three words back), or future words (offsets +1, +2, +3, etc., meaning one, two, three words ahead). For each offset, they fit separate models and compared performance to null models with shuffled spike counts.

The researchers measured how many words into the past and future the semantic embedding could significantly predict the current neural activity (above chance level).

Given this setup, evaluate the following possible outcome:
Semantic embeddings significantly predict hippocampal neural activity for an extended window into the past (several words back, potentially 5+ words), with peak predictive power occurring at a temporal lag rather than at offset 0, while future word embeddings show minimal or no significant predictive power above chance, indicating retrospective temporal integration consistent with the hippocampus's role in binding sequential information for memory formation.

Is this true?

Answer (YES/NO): NO